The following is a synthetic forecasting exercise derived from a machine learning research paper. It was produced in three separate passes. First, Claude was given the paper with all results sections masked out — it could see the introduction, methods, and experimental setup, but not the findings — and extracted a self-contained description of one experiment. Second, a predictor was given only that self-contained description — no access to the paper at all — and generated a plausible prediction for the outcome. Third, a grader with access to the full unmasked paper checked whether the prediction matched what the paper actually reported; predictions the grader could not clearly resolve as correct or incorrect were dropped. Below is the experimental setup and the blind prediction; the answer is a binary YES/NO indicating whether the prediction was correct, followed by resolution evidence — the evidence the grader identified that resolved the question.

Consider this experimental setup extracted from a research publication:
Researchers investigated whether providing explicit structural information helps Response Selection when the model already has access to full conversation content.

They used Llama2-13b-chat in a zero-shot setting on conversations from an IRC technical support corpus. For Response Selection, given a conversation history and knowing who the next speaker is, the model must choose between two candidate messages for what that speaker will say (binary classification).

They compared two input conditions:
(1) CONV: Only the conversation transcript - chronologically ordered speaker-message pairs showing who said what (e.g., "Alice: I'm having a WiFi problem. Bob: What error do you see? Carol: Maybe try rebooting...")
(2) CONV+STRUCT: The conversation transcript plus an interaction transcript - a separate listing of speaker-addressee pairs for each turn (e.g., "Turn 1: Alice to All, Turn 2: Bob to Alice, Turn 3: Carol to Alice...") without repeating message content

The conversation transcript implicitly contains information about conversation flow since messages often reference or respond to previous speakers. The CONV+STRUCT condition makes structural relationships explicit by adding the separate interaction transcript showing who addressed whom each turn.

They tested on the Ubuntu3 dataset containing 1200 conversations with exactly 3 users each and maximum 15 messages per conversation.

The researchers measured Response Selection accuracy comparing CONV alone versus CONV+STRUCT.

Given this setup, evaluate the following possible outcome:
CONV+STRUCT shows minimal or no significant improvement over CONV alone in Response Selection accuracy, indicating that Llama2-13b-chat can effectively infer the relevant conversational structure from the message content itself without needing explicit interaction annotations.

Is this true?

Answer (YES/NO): YES